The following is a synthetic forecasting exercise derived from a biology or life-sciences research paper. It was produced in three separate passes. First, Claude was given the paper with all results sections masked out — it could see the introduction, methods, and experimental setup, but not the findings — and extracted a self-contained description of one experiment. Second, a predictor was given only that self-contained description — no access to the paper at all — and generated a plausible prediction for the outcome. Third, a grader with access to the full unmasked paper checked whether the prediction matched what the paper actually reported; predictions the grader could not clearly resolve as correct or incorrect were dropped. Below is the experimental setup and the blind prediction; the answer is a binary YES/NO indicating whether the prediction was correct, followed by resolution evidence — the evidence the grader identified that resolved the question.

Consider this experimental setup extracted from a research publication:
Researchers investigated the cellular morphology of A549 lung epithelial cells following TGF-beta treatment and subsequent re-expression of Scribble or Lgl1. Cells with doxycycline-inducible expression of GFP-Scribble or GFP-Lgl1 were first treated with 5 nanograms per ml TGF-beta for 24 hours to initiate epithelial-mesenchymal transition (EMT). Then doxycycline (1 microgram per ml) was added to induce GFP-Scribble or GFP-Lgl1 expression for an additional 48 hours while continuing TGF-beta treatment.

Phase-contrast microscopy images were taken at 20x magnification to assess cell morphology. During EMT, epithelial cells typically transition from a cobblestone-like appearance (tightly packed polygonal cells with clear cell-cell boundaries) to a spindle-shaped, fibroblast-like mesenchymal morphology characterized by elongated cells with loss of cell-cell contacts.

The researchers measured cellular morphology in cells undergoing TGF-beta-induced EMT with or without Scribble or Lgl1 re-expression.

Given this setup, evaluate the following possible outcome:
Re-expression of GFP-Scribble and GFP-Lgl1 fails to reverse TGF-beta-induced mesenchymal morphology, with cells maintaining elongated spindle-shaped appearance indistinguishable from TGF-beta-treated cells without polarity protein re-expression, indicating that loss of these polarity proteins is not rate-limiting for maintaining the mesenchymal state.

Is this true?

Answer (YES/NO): NO